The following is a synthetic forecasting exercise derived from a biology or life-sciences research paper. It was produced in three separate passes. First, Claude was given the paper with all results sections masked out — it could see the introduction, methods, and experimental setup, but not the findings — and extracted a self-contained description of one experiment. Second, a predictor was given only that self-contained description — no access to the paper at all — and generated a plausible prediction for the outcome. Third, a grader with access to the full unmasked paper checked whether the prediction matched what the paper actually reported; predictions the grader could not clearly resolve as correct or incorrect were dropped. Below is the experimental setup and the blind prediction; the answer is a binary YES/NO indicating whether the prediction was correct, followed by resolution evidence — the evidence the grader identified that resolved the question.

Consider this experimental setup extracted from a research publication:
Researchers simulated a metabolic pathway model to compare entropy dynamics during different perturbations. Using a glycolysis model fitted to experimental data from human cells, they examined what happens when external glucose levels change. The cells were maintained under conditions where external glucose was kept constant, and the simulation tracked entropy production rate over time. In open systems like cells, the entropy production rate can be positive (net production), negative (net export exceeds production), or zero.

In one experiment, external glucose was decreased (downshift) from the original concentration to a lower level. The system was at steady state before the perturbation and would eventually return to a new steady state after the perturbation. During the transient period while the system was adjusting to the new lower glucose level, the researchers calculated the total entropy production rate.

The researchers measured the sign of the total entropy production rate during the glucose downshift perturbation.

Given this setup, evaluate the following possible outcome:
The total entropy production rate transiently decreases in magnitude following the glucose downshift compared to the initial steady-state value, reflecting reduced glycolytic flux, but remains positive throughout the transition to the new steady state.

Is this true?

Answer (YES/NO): NO